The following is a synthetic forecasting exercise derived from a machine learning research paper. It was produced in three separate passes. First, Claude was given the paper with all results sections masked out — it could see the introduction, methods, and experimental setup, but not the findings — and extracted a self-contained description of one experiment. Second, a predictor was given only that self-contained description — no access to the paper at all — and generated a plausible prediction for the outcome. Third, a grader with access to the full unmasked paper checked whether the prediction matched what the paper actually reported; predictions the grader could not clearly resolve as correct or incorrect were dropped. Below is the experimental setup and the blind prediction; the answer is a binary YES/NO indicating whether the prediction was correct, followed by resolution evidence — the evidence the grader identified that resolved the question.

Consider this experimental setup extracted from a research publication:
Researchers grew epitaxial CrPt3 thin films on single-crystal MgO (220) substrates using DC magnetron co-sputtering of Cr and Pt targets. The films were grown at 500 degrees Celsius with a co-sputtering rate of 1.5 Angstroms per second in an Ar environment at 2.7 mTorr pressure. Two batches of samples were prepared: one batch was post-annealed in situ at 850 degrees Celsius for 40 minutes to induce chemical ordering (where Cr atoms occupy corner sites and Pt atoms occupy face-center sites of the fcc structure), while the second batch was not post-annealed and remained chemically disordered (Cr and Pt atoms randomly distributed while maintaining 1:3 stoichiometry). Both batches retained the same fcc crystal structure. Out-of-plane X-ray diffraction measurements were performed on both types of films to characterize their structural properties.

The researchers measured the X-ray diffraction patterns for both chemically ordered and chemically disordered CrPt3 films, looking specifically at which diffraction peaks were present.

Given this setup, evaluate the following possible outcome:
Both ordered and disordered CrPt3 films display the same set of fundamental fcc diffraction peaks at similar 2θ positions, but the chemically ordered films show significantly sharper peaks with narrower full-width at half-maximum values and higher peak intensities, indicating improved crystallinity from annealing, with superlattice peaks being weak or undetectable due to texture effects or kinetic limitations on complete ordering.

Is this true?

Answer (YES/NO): NO